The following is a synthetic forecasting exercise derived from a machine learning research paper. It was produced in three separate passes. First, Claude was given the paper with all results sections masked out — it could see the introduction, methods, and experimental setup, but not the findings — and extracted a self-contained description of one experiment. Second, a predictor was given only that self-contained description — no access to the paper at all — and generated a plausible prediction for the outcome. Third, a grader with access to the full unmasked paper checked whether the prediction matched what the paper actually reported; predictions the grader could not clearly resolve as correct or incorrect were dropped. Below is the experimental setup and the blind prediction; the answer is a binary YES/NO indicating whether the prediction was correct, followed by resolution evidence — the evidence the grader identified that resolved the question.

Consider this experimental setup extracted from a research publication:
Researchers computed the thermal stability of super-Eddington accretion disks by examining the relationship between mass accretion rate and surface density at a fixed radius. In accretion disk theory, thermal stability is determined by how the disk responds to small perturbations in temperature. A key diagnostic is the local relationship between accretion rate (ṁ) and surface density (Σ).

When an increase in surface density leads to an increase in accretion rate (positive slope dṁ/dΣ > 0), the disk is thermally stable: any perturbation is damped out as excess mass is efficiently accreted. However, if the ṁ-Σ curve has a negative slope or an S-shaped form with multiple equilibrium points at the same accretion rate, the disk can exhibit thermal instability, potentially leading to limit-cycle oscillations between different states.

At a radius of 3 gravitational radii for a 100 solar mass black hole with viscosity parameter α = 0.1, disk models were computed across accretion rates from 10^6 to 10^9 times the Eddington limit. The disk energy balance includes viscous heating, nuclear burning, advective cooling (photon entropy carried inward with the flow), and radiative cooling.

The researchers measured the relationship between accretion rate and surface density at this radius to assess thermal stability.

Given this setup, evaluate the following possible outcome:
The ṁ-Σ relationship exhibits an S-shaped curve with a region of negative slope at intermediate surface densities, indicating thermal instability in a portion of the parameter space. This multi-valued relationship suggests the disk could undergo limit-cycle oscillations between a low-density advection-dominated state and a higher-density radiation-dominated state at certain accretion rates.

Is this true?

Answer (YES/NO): NO